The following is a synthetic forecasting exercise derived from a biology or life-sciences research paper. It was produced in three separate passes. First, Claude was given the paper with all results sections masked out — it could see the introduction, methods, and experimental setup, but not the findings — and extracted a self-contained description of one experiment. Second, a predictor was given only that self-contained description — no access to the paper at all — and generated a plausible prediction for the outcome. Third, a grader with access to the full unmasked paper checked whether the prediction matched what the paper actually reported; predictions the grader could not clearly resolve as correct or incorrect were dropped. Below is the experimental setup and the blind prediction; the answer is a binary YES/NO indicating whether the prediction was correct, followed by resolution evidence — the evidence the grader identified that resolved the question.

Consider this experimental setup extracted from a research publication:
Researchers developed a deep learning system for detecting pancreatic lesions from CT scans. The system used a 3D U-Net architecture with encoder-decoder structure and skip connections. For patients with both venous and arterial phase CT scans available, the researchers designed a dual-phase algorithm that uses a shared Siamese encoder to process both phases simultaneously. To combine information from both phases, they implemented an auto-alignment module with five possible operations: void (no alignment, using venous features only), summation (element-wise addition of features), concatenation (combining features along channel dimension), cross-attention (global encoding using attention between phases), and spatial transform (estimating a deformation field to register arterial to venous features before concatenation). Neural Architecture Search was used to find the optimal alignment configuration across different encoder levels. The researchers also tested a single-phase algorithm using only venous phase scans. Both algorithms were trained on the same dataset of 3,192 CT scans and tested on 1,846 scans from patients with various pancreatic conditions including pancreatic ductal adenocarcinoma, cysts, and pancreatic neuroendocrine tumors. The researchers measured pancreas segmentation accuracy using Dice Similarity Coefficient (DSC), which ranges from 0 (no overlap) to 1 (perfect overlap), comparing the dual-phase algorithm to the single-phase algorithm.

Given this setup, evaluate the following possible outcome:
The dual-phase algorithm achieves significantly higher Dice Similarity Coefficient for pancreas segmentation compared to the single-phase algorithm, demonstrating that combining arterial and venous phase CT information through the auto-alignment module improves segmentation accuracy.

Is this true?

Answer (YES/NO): NO